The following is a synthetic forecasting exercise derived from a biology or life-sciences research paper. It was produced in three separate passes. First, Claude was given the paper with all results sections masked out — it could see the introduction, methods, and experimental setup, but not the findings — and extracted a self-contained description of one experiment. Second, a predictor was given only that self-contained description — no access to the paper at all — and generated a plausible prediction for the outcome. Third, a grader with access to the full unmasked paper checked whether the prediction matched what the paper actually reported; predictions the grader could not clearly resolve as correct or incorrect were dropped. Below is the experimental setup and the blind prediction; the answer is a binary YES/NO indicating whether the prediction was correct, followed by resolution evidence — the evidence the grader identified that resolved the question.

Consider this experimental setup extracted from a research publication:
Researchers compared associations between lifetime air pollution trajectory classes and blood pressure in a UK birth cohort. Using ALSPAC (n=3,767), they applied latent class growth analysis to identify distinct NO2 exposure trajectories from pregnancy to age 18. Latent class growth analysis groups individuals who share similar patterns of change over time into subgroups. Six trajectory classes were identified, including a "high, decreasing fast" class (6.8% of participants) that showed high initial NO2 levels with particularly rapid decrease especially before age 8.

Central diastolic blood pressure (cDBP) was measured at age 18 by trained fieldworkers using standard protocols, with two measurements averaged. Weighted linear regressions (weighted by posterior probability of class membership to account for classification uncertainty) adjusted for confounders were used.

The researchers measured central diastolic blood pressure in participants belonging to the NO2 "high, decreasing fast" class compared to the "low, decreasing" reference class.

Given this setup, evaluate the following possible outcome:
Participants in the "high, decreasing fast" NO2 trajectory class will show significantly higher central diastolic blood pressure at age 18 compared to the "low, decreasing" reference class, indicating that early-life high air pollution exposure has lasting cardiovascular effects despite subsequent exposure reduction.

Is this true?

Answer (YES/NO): YES